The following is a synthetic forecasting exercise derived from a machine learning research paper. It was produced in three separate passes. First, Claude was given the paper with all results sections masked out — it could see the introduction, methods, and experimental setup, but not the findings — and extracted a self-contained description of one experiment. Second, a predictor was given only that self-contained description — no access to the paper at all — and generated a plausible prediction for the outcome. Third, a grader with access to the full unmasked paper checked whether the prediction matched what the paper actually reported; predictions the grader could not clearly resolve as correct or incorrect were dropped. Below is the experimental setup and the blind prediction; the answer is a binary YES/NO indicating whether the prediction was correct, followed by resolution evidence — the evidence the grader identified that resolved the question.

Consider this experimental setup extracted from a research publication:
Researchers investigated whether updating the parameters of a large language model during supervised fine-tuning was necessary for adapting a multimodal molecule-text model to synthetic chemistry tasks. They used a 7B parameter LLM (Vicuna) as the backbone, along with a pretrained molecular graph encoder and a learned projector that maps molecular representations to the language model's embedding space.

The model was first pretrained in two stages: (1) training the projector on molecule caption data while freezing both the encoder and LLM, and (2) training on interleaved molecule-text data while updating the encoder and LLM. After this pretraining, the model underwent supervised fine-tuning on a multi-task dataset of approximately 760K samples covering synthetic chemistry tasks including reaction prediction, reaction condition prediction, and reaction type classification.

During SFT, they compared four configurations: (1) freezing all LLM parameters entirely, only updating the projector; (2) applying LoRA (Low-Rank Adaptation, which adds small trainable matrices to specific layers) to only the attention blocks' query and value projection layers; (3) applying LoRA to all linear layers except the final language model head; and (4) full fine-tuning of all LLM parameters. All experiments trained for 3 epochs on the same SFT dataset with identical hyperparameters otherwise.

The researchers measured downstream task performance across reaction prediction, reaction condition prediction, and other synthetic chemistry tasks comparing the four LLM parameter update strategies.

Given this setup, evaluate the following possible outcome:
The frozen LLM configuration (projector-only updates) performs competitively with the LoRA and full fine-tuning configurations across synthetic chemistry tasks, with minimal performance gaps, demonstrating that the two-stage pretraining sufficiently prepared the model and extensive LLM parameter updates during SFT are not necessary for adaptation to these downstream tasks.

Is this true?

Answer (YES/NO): NO